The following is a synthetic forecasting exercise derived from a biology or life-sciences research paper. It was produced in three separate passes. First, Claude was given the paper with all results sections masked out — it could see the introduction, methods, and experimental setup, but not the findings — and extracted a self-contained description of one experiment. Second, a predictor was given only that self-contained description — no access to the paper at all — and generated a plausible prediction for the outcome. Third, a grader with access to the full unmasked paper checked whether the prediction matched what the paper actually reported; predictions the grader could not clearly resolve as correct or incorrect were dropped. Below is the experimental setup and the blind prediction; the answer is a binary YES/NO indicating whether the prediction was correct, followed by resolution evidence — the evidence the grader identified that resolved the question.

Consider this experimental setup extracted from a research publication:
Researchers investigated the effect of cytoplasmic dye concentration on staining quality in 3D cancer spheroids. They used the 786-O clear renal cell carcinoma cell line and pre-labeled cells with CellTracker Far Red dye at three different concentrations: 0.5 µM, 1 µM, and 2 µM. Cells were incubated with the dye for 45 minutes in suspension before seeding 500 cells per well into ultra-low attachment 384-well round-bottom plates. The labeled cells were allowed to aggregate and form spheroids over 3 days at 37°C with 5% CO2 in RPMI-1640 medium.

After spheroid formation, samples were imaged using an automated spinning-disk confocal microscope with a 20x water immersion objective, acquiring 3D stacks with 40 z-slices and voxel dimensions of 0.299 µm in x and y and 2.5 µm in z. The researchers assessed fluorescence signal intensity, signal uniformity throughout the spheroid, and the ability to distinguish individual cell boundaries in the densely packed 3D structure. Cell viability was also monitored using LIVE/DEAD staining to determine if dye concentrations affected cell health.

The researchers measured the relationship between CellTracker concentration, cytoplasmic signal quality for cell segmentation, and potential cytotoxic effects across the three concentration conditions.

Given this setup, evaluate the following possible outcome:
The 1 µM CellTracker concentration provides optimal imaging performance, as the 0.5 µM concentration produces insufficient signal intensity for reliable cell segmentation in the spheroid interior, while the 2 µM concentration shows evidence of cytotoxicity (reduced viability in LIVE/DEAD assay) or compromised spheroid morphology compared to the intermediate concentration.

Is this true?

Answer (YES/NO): NO